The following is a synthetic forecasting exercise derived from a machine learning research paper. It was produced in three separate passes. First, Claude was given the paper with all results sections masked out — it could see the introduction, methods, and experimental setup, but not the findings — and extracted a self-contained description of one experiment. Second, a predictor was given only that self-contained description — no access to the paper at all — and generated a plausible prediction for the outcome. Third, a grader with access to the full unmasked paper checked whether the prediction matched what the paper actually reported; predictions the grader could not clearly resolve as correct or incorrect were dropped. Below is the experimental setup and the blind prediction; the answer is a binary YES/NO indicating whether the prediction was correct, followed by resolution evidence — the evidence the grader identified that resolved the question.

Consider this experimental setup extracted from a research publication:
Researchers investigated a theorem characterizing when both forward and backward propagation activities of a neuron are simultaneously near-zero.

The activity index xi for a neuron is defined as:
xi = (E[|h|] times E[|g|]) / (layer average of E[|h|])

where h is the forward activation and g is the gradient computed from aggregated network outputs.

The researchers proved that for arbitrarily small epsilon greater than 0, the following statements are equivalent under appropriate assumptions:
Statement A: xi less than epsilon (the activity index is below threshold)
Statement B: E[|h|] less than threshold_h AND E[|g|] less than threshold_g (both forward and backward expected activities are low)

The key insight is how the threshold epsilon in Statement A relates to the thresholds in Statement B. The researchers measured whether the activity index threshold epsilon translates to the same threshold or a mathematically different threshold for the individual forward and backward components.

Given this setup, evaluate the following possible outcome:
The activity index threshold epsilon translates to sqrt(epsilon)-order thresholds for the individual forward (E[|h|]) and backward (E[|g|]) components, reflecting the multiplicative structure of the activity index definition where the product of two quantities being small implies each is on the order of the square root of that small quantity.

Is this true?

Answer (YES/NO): YES